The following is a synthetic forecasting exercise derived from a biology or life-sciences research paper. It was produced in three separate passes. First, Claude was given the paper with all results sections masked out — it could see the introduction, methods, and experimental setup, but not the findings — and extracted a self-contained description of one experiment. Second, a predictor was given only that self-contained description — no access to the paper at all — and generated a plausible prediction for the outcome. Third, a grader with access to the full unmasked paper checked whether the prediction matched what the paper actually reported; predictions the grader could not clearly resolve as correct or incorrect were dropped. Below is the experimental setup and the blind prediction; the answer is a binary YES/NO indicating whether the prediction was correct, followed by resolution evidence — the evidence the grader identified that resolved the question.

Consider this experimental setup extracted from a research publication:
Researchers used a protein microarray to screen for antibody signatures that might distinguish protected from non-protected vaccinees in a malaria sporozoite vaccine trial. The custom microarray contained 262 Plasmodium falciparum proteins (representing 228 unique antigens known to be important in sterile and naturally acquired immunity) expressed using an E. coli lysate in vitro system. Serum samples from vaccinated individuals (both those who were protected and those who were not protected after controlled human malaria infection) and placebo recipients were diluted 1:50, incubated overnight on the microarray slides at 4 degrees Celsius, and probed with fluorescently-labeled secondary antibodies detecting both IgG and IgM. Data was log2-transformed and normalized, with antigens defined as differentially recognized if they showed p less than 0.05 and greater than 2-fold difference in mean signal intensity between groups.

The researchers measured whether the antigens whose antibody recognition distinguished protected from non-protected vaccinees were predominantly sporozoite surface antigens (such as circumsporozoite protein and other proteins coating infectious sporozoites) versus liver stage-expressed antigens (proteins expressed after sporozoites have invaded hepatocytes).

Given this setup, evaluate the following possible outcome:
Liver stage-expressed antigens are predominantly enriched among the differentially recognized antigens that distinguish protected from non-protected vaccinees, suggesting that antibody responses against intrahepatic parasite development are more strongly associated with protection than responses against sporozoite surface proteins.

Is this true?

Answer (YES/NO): YES